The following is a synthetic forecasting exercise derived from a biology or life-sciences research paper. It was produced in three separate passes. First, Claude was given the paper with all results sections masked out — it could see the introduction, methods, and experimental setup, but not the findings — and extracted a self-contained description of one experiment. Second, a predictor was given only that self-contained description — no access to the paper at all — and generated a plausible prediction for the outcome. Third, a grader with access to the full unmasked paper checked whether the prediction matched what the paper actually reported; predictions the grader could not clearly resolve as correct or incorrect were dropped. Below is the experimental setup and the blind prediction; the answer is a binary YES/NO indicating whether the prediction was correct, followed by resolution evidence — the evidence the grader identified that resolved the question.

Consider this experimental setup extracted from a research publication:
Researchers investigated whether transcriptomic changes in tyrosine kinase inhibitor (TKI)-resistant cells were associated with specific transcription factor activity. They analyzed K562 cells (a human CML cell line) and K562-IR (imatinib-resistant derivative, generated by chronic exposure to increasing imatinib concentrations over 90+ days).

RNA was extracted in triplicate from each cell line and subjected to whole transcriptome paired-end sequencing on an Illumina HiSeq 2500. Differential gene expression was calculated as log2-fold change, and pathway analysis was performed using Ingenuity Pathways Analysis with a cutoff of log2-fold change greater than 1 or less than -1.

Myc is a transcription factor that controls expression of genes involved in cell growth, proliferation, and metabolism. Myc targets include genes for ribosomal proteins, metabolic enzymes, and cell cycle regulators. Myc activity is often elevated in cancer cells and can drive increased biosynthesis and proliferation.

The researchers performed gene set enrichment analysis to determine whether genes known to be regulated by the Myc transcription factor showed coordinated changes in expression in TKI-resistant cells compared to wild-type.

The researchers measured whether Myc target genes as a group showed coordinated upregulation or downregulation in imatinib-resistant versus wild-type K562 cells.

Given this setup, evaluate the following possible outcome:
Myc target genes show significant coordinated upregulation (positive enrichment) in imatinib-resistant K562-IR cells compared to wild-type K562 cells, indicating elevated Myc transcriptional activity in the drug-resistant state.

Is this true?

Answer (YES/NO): NO